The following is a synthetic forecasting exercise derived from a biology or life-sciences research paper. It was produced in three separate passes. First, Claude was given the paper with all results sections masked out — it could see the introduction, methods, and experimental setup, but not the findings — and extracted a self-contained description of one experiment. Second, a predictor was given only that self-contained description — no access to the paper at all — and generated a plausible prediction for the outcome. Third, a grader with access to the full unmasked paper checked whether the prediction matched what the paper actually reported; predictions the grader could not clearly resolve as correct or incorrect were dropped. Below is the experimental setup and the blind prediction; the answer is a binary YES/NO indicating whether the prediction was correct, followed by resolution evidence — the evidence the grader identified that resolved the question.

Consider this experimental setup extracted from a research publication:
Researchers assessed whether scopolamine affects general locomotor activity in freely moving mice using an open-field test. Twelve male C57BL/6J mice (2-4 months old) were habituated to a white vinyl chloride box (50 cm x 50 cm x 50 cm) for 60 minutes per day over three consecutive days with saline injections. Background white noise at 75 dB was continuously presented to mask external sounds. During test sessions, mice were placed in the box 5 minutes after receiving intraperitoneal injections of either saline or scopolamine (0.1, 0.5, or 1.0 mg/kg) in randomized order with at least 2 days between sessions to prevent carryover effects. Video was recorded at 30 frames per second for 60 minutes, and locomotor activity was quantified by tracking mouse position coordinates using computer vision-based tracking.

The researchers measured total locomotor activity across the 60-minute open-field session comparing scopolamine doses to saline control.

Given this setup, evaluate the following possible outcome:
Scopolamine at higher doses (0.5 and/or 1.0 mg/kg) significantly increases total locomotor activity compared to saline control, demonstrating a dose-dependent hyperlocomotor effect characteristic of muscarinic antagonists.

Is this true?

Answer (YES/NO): NO